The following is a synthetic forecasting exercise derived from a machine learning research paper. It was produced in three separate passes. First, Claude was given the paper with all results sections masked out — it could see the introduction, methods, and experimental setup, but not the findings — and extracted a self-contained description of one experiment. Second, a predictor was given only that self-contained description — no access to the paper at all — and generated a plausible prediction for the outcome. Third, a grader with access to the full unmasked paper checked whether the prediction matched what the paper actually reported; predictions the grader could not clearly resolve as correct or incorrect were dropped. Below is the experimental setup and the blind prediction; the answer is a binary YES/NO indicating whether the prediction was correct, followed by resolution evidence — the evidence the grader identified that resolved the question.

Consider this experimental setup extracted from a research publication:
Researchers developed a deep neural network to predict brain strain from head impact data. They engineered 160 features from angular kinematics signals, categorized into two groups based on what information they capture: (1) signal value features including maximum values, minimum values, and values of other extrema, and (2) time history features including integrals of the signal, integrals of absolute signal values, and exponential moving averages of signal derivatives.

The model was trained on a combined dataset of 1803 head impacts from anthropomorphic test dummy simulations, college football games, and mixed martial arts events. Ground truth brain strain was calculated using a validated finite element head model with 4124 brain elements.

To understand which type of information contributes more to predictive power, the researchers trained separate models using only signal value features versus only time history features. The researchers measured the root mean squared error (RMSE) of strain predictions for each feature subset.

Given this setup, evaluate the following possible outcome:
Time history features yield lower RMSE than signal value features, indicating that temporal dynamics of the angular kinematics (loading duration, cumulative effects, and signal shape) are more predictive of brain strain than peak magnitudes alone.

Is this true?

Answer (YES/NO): YES